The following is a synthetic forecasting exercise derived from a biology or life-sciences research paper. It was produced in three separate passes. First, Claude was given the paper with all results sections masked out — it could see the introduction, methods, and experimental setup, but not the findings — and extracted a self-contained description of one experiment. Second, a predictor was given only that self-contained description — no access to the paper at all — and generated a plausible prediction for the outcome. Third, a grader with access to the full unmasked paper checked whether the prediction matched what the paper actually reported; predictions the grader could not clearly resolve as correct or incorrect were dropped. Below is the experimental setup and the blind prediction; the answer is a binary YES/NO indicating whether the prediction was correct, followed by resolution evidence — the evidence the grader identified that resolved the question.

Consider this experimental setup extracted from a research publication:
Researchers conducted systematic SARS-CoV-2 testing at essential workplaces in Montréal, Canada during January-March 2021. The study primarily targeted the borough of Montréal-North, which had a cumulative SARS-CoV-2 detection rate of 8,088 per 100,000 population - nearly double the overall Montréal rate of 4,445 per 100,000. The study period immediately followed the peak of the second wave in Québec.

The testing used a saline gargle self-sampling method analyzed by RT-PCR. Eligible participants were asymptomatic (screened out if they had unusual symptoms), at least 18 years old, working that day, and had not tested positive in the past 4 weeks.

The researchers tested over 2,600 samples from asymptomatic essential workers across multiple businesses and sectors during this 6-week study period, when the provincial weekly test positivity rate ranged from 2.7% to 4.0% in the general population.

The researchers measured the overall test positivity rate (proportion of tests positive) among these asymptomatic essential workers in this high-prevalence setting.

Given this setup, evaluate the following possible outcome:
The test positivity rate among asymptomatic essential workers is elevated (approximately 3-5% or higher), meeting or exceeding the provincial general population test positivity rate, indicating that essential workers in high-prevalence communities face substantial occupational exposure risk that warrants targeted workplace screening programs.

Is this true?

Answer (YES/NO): NO